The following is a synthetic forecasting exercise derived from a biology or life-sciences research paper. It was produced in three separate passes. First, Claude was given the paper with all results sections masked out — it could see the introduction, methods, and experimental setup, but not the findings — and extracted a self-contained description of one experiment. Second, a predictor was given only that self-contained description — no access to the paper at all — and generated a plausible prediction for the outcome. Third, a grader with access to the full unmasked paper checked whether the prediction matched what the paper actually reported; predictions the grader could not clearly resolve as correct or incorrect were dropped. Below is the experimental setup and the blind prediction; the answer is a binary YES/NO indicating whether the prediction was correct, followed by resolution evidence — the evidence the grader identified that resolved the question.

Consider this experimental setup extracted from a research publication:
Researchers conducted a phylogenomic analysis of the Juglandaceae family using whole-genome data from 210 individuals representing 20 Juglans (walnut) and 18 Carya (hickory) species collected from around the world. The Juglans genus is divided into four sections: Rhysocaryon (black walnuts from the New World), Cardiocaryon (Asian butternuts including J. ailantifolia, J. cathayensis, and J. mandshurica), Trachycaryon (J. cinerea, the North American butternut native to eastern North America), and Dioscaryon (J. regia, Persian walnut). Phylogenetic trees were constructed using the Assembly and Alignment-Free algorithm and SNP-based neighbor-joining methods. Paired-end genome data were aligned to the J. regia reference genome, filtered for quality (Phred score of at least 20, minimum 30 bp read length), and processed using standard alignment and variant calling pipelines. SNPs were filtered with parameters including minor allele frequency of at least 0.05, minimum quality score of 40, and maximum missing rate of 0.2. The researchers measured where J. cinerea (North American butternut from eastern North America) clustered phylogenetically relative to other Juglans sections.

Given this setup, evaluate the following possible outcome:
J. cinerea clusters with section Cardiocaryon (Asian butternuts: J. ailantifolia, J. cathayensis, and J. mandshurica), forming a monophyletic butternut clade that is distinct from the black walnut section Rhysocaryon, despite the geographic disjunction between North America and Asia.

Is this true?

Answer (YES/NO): YES